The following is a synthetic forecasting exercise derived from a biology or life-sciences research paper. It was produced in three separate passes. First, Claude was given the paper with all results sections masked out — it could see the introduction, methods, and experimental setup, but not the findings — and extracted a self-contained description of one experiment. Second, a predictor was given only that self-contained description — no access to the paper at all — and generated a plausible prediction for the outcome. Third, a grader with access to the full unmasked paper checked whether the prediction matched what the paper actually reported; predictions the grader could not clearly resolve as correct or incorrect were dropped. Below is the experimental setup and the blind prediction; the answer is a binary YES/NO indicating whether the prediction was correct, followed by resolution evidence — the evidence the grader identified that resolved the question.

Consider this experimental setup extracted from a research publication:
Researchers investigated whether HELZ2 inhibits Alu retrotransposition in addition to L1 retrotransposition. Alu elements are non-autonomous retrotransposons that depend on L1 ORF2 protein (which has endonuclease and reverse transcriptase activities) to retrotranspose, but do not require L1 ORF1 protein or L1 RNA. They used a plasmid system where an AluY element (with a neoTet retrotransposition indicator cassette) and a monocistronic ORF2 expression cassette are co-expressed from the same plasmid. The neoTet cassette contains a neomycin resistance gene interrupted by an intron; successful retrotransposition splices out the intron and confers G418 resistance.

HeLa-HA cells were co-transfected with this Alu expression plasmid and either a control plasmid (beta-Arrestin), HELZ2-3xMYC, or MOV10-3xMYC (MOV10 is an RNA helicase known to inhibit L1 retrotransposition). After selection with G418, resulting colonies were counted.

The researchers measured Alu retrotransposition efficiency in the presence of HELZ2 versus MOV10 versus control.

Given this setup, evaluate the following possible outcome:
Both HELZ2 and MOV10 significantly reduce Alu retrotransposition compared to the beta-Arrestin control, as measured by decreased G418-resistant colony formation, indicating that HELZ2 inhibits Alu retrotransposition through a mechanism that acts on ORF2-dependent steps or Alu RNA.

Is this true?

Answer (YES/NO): YES